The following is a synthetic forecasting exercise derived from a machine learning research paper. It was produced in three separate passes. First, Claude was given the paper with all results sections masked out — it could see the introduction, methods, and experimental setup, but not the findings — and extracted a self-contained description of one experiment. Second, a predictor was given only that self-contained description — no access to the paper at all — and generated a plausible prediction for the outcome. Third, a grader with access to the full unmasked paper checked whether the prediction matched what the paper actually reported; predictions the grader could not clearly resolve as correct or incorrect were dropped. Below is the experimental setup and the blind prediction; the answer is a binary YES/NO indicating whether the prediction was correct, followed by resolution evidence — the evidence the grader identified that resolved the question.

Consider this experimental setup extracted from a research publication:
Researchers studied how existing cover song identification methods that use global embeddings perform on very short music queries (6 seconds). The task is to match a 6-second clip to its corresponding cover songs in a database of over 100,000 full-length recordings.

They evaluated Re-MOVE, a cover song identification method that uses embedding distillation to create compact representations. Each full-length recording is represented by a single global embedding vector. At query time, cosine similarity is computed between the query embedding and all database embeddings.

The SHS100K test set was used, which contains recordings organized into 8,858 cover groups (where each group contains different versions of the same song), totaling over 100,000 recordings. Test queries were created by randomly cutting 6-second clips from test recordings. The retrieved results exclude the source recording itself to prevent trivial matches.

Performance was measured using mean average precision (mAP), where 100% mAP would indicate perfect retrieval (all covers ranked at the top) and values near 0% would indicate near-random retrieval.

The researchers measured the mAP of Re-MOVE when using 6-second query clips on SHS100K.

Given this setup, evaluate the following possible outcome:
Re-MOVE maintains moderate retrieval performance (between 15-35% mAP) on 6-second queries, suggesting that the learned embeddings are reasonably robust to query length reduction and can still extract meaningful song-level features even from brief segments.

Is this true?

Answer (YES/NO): NO